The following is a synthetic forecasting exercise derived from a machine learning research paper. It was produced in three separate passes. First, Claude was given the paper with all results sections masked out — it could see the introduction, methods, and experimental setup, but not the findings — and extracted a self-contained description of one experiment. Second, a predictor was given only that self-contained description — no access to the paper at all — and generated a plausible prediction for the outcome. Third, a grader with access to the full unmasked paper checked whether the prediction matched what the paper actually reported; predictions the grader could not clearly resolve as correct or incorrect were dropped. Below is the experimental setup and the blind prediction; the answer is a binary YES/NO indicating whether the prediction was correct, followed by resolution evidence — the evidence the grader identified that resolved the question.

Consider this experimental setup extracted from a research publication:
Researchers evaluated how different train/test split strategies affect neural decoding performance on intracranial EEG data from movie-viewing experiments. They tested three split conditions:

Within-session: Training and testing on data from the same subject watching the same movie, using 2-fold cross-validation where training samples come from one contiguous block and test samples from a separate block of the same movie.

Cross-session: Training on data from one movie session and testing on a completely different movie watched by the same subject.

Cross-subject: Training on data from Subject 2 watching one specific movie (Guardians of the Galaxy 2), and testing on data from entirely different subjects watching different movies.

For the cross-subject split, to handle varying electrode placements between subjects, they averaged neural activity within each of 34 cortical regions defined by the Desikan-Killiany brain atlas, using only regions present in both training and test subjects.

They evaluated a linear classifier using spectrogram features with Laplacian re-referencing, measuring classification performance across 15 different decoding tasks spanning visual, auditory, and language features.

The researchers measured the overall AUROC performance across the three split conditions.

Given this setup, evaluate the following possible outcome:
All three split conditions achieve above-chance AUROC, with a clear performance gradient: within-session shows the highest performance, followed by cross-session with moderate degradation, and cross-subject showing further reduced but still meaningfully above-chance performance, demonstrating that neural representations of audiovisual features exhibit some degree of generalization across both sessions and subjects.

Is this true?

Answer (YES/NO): YES